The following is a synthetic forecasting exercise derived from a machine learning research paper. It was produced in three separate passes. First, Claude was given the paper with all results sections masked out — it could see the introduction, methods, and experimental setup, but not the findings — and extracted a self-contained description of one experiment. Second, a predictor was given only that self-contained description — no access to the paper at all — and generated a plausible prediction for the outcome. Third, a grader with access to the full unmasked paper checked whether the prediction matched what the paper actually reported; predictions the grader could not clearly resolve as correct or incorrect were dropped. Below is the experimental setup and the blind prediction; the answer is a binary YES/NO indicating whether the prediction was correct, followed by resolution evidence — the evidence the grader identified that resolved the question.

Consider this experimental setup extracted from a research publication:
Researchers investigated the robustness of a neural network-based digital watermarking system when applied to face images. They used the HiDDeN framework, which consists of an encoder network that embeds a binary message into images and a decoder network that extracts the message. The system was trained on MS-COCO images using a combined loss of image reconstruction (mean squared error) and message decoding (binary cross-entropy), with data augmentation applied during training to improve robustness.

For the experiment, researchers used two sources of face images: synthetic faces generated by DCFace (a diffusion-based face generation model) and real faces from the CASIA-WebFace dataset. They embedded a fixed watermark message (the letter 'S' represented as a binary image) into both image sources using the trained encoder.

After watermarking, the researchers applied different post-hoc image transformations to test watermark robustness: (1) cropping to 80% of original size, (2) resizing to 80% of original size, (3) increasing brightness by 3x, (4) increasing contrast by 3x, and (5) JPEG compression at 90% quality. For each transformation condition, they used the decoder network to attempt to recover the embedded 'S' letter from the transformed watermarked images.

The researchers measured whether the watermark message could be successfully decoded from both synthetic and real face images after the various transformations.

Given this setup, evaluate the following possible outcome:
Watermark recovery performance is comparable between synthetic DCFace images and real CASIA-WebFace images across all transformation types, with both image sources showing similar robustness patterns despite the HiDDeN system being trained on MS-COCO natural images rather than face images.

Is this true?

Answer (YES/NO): YES